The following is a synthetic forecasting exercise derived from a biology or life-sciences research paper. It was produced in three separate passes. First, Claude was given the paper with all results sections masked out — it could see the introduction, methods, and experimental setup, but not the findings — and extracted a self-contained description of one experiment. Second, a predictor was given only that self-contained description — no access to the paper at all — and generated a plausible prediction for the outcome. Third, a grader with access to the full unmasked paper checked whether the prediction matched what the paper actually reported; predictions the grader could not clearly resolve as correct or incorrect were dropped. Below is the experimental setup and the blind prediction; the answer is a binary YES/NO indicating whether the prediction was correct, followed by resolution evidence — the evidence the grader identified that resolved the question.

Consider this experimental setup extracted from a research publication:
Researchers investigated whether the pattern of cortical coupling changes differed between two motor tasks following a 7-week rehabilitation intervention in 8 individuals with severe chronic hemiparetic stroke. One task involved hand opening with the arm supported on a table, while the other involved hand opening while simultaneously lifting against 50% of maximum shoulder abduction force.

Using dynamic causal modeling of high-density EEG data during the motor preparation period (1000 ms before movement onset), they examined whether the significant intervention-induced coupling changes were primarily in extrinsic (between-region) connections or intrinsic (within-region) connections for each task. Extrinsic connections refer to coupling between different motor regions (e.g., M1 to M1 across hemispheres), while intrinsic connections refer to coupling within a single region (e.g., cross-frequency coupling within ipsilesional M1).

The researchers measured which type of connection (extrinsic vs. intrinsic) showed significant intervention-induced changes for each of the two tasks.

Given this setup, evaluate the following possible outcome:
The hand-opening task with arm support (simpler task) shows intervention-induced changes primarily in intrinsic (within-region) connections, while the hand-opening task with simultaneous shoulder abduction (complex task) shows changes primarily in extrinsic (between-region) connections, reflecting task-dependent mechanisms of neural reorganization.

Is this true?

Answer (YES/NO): NO